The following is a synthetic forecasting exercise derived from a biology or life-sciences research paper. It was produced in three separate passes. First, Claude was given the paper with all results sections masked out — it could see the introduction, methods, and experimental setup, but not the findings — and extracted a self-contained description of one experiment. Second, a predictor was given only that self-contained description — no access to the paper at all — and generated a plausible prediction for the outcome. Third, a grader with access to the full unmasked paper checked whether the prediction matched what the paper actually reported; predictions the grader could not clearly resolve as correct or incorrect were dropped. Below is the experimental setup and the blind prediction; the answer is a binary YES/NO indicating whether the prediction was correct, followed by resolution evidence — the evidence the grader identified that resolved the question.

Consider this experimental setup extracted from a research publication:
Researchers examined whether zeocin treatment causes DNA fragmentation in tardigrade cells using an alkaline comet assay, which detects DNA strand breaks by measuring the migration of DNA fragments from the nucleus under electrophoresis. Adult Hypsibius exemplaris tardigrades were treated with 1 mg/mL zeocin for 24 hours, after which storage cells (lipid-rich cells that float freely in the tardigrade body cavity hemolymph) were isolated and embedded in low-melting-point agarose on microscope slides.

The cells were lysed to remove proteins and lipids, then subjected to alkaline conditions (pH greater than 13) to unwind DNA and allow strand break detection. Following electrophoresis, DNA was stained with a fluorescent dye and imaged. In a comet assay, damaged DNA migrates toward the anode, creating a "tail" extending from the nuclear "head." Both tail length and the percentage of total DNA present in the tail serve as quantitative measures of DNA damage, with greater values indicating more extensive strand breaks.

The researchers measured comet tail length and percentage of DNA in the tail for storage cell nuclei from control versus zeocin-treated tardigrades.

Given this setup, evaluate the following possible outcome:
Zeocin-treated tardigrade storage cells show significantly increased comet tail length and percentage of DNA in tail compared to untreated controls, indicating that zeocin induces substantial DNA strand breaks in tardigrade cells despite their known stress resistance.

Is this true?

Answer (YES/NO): YES